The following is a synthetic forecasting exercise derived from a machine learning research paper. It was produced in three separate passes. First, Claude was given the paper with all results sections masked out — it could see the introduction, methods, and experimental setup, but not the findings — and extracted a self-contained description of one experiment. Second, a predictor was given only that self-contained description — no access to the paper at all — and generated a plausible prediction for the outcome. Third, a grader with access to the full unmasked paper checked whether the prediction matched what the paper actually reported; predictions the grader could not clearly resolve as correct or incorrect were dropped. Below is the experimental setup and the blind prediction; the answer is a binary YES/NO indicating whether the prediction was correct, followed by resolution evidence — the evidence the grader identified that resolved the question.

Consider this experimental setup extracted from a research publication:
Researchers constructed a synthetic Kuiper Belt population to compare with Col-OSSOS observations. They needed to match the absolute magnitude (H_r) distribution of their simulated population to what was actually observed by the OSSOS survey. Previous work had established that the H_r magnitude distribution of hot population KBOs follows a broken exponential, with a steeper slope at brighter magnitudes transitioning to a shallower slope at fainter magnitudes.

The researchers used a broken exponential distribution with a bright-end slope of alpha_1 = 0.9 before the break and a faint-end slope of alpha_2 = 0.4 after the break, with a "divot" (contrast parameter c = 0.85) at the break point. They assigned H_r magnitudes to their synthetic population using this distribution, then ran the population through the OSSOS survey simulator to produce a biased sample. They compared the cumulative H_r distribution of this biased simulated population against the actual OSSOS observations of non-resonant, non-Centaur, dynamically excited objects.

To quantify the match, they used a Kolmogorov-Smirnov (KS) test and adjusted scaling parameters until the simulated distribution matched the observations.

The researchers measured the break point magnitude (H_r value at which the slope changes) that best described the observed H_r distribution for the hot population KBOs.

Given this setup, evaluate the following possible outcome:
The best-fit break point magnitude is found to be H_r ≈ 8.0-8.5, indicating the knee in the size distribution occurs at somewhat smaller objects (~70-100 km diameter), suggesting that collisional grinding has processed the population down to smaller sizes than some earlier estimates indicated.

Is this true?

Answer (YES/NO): NO